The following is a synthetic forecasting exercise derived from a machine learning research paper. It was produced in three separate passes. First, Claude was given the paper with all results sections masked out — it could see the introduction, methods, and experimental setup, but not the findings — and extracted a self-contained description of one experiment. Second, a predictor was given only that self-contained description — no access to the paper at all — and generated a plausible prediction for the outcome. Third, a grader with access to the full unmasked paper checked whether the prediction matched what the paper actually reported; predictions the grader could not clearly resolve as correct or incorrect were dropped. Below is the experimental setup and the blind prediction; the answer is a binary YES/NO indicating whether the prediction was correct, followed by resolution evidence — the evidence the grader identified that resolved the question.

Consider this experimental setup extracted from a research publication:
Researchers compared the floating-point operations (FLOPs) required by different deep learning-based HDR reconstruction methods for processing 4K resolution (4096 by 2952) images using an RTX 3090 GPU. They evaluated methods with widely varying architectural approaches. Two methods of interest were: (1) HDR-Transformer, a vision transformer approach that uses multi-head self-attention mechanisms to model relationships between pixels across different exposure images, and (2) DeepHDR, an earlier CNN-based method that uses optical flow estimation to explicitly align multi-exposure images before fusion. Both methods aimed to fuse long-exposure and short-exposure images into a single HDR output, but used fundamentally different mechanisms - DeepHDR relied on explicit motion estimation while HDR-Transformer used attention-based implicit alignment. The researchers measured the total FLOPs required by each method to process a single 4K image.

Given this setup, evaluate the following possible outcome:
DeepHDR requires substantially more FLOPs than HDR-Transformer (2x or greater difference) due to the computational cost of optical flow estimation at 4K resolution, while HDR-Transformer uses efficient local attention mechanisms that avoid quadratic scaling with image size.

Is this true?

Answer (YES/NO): NO